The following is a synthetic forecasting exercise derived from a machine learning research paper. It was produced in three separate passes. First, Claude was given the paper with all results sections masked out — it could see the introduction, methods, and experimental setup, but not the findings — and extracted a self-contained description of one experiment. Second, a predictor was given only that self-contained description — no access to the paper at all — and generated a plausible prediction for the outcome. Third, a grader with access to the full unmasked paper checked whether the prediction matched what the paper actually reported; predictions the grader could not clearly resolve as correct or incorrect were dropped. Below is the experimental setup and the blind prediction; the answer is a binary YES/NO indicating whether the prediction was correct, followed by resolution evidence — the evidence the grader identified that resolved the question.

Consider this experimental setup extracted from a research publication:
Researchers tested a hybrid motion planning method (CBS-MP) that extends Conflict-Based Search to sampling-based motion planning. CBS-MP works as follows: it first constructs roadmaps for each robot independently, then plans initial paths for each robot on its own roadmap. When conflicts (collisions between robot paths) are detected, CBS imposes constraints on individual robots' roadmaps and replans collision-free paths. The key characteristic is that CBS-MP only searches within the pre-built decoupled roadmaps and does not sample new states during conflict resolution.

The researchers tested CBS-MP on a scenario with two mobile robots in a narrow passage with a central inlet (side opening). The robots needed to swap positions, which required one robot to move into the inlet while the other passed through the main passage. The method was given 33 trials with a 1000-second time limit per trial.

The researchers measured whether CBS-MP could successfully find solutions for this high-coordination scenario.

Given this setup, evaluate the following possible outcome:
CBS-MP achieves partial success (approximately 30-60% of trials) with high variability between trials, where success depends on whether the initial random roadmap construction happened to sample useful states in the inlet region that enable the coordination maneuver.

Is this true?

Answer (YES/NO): NO